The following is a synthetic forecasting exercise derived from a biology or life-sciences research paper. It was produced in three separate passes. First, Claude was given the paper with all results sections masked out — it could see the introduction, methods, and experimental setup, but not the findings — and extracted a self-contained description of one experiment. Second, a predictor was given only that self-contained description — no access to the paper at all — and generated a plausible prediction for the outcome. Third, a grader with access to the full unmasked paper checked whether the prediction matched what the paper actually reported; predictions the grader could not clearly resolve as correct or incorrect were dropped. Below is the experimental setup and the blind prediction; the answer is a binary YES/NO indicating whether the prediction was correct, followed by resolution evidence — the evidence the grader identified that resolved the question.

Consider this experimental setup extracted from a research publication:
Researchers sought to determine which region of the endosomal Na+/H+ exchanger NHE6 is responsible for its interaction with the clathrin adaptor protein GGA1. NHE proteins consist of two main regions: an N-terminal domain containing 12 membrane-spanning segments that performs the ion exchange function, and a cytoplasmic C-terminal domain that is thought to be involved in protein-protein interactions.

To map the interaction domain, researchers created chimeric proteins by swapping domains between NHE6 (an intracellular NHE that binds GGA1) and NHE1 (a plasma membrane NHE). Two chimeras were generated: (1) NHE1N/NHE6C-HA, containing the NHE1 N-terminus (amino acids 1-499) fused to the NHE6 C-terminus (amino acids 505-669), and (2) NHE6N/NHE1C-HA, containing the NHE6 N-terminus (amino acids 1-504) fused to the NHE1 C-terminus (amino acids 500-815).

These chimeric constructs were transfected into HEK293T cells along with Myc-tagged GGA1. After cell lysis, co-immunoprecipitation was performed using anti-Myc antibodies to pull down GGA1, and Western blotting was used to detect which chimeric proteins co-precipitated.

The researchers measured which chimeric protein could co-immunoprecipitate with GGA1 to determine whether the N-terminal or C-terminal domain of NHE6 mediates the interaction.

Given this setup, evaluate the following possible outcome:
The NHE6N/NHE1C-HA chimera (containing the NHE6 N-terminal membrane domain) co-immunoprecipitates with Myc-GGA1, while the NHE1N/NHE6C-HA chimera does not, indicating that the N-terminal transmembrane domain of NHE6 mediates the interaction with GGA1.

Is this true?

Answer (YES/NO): NO